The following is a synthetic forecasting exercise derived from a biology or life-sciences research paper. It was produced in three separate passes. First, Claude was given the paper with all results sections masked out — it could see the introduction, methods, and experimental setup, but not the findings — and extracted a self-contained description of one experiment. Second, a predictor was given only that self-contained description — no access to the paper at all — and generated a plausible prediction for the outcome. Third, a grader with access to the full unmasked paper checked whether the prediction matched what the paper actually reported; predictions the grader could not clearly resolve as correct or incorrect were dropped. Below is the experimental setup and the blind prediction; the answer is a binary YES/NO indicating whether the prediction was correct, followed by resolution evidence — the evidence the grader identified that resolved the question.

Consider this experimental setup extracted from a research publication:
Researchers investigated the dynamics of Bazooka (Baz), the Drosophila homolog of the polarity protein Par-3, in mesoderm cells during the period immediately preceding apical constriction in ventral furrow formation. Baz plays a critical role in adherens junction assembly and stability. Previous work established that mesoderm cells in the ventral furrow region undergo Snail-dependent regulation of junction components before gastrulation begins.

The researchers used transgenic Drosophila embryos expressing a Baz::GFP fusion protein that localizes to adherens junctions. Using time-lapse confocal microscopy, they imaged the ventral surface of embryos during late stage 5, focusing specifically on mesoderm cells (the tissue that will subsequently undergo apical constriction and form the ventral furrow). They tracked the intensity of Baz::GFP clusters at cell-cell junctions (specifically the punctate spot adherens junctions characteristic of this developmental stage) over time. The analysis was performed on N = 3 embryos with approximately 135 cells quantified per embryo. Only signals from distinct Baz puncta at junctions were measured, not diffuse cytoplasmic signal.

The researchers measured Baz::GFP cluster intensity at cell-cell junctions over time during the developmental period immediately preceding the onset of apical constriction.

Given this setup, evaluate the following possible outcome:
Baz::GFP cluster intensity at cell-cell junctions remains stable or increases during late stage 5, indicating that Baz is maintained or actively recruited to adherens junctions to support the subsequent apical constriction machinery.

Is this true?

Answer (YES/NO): NO